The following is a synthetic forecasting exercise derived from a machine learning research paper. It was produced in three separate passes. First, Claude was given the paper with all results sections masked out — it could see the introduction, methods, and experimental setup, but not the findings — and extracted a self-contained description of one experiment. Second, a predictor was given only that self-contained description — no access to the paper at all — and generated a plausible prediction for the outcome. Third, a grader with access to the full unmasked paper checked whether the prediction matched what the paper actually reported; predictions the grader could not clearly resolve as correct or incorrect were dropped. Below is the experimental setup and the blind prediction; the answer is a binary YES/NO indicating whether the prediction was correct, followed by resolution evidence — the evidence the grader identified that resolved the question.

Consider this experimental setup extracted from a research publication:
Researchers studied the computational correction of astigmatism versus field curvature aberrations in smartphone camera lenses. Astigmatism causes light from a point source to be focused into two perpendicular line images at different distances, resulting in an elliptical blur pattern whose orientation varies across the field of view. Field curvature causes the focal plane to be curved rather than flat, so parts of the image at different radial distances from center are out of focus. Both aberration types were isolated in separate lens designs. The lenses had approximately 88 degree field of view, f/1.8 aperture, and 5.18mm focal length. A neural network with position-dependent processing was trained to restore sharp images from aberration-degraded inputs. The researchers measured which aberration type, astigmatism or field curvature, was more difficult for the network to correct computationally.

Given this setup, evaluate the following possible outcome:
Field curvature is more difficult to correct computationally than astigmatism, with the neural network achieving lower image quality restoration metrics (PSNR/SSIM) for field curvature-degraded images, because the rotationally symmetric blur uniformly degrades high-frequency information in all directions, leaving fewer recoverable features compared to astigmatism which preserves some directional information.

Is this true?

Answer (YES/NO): NO